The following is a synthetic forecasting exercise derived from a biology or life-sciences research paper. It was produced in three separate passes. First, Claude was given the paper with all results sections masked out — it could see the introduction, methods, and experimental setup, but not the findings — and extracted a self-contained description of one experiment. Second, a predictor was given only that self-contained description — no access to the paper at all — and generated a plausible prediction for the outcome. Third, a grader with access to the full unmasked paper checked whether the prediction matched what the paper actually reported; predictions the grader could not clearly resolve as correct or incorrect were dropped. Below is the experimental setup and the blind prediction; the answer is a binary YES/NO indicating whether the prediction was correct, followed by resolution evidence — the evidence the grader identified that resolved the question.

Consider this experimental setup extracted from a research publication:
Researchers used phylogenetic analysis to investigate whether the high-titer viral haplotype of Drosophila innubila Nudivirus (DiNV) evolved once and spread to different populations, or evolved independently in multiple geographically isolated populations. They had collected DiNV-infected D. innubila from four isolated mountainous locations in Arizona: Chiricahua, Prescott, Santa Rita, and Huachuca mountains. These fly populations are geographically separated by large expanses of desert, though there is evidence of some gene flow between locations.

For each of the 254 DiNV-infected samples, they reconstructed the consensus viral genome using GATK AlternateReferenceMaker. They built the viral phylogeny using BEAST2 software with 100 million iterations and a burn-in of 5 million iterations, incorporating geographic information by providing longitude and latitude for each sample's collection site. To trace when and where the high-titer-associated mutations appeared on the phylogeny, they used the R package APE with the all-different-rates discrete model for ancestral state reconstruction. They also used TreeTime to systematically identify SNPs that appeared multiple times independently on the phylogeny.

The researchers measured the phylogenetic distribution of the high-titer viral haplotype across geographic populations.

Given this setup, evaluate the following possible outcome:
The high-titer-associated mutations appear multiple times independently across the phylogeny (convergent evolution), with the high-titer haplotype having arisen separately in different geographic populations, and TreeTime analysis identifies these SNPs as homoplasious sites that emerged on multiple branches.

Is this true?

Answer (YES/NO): YES